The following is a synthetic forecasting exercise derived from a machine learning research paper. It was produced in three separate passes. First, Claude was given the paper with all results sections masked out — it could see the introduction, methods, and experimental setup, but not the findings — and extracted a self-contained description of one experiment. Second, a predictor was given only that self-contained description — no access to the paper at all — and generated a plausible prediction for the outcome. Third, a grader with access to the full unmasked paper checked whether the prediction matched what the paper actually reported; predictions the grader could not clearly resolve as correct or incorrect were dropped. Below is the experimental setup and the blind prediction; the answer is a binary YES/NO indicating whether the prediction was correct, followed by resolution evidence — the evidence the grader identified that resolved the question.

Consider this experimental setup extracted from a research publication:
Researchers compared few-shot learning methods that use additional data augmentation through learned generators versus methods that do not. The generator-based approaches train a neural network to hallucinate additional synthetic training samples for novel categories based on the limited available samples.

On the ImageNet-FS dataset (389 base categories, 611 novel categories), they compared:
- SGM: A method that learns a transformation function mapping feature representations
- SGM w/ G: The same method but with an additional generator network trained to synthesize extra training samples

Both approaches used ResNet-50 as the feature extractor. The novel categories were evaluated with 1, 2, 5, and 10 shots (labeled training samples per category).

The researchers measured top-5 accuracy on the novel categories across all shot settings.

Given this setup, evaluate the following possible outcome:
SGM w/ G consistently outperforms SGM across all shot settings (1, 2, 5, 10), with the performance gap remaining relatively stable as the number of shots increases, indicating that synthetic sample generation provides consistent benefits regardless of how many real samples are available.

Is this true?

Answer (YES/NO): NO